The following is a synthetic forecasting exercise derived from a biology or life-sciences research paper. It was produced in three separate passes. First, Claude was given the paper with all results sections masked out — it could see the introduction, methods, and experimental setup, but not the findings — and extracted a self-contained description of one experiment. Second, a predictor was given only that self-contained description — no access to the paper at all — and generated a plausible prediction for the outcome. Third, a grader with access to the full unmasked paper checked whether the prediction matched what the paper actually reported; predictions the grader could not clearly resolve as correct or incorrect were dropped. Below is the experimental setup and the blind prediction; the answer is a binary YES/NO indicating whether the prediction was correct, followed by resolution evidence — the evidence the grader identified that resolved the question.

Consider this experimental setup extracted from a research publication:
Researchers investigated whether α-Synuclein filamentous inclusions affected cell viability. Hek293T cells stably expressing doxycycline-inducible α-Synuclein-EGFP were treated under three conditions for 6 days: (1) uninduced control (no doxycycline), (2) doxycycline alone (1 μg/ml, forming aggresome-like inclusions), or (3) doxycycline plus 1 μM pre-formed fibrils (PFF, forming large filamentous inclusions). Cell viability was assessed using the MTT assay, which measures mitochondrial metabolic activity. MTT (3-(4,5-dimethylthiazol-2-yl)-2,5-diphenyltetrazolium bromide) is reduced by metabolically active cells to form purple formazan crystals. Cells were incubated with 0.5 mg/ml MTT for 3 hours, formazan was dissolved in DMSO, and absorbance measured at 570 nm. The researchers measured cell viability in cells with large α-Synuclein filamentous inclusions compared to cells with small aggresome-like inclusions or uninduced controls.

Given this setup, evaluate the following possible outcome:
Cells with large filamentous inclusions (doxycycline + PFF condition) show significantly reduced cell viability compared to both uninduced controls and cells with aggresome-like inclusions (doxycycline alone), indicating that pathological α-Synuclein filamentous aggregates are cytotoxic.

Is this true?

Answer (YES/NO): NO